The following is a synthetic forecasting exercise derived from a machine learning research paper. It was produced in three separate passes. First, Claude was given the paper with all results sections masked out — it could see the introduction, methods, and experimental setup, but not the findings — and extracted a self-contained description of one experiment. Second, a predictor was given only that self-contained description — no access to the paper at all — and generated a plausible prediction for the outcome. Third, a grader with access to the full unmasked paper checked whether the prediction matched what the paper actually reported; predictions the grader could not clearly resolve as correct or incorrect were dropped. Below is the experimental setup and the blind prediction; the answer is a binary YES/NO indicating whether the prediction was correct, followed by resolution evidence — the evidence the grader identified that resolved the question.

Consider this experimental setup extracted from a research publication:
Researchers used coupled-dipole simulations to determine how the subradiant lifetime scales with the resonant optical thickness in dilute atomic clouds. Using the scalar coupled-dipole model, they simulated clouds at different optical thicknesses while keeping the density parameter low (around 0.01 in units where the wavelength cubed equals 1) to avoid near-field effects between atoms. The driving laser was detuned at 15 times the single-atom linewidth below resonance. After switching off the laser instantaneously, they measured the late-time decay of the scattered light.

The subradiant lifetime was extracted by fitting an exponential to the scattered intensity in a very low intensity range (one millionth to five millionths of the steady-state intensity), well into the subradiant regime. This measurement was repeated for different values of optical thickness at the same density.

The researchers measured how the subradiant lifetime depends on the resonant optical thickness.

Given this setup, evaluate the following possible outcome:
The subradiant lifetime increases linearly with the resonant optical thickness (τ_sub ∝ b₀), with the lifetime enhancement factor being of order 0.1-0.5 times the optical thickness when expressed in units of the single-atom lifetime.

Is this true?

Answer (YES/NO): NO